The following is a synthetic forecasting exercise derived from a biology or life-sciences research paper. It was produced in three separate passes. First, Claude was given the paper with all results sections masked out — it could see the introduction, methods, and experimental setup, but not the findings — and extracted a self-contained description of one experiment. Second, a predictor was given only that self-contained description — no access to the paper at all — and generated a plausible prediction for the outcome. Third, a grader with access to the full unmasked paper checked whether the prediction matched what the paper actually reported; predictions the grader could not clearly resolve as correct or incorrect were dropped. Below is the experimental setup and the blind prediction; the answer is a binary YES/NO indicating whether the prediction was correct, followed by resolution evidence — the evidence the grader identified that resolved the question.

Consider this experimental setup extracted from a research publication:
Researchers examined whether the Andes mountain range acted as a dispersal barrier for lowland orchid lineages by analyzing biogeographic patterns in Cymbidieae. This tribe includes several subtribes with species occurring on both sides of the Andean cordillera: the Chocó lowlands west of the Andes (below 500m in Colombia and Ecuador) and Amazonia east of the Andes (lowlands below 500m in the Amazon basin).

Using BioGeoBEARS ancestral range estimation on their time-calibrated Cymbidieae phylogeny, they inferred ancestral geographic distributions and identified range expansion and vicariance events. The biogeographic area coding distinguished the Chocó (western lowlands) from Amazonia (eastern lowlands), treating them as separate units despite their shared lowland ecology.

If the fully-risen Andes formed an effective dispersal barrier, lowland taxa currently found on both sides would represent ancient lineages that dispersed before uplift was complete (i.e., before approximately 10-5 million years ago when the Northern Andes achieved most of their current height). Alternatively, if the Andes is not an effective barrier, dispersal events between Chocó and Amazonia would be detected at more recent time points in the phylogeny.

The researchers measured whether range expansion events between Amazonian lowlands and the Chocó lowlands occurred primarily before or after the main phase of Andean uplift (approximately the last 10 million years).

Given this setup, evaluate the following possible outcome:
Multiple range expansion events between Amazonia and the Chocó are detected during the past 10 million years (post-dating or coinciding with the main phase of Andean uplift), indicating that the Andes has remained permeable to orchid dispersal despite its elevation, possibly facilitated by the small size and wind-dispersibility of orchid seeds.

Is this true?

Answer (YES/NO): YES